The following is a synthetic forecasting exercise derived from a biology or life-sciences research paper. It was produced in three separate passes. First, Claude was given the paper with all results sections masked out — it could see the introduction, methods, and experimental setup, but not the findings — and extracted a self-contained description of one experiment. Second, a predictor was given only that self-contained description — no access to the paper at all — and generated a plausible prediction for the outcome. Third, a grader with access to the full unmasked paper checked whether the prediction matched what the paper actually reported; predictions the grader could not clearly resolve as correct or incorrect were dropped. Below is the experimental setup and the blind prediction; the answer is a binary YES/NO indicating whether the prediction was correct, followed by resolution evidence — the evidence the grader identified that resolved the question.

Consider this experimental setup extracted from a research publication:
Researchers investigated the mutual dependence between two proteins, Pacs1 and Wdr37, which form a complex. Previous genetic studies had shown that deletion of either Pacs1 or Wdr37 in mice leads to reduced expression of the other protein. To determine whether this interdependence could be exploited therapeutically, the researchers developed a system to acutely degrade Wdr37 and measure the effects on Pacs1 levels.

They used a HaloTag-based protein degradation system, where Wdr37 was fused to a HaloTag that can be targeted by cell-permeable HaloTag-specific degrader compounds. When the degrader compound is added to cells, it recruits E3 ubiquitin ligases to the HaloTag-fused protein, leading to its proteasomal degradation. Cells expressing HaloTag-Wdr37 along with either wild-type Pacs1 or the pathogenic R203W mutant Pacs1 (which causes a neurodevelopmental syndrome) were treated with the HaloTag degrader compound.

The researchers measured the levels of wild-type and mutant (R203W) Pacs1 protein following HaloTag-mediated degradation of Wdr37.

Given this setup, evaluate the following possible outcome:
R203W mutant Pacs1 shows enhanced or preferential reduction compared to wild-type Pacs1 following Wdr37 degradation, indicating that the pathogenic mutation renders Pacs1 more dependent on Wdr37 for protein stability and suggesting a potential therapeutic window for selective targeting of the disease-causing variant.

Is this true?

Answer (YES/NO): NO